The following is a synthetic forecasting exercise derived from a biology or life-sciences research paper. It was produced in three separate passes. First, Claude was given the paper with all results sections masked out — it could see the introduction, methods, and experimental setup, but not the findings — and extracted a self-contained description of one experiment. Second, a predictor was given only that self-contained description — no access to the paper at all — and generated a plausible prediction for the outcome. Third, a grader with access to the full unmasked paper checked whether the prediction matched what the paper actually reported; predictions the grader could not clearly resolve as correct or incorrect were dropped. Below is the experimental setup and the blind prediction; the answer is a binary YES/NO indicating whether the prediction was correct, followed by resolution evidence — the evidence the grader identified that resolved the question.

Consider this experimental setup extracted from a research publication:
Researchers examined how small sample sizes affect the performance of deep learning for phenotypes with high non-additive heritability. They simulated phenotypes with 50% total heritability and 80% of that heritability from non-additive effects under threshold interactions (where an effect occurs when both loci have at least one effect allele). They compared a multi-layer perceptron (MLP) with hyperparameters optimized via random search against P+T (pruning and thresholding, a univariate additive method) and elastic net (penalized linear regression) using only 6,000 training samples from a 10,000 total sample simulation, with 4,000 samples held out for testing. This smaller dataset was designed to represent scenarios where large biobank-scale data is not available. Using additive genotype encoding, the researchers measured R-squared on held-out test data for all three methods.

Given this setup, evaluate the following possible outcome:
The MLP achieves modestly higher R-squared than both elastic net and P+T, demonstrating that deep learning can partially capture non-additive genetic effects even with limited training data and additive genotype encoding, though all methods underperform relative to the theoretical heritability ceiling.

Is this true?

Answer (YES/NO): NO